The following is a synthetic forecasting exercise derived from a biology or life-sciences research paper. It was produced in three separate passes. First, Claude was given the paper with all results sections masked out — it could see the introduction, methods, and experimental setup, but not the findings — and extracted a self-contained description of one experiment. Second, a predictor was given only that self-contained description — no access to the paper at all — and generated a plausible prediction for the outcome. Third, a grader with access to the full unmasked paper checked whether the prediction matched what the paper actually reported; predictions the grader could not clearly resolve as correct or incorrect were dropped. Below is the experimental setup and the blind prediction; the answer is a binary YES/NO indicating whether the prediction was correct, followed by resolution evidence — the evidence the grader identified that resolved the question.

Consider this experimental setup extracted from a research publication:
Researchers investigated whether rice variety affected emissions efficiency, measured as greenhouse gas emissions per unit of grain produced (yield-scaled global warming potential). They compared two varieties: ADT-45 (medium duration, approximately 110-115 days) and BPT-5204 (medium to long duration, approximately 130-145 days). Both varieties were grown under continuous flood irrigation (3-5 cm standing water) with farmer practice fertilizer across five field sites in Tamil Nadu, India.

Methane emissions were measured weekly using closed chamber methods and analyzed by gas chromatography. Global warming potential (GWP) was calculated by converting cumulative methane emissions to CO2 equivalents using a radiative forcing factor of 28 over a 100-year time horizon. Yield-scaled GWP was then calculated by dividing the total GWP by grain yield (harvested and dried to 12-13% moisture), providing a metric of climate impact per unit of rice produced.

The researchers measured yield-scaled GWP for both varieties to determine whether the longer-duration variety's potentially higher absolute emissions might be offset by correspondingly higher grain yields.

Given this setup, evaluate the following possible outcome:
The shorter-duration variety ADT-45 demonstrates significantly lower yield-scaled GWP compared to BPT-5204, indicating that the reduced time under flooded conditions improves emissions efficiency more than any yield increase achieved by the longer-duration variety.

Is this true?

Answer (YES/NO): YES